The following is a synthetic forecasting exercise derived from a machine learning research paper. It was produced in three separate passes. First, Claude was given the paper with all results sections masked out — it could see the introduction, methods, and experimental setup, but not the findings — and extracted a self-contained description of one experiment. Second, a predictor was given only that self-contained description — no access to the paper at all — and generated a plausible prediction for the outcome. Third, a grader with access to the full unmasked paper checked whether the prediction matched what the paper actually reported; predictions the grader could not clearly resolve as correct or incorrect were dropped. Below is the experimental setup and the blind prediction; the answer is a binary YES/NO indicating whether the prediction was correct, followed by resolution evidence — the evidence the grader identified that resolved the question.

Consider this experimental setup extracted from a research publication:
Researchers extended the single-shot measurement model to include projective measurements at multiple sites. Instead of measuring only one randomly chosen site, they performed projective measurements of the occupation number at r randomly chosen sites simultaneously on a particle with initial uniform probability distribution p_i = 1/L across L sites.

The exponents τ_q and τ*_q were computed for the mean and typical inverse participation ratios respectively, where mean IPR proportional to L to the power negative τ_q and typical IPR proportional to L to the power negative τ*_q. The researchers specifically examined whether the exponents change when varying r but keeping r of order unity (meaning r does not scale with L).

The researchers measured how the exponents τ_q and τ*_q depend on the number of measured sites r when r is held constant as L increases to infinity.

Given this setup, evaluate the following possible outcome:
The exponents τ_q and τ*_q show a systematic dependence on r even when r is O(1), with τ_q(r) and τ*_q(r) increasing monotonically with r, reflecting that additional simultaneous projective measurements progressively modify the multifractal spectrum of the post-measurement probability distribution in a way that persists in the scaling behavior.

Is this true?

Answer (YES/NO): NO